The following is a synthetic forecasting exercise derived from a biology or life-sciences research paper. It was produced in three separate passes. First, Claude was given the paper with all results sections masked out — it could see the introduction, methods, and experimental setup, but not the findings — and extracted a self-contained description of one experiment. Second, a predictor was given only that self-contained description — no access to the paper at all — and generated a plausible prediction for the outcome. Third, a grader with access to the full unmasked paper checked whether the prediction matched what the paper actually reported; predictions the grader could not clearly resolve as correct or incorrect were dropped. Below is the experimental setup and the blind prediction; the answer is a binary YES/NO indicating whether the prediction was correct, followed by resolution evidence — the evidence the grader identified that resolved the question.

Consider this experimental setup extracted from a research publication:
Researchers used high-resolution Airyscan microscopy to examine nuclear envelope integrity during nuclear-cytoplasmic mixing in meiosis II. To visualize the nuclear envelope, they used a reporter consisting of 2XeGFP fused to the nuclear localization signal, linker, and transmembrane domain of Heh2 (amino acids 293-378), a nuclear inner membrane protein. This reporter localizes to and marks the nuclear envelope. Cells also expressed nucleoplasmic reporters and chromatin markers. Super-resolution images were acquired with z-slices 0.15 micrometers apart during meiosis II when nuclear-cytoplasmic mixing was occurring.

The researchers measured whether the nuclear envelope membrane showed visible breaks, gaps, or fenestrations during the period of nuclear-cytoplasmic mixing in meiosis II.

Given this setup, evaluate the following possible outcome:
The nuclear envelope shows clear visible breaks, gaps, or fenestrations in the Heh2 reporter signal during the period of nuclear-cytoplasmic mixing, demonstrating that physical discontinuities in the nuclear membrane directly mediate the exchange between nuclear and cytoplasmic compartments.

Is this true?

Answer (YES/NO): NO